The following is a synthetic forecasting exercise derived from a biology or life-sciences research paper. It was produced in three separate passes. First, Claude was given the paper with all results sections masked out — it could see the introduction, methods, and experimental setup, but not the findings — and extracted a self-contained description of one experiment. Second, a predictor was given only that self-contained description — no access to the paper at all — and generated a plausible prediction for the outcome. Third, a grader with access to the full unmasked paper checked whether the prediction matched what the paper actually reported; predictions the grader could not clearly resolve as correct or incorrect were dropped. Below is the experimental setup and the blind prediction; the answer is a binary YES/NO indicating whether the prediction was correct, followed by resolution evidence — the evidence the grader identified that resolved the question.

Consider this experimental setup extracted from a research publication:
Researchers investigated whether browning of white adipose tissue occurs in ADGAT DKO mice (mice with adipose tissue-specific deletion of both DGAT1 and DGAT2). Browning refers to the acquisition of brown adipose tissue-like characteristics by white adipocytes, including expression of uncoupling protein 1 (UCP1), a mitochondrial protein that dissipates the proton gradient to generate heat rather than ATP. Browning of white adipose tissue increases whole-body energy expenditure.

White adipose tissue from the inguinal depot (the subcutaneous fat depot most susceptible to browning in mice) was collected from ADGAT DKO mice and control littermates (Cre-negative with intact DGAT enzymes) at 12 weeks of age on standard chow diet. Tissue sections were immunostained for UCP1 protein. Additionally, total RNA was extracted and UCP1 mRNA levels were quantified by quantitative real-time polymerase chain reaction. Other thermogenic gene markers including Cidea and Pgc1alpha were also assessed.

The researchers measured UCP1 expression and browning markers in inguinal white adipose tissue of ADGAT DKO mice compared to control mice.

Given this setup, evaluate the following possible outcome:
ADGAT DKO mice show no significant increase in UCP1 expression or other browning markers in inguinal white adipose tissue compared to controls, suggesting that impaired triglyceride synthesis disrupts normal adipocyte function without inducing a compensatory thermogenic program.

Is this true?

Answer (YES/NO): NO